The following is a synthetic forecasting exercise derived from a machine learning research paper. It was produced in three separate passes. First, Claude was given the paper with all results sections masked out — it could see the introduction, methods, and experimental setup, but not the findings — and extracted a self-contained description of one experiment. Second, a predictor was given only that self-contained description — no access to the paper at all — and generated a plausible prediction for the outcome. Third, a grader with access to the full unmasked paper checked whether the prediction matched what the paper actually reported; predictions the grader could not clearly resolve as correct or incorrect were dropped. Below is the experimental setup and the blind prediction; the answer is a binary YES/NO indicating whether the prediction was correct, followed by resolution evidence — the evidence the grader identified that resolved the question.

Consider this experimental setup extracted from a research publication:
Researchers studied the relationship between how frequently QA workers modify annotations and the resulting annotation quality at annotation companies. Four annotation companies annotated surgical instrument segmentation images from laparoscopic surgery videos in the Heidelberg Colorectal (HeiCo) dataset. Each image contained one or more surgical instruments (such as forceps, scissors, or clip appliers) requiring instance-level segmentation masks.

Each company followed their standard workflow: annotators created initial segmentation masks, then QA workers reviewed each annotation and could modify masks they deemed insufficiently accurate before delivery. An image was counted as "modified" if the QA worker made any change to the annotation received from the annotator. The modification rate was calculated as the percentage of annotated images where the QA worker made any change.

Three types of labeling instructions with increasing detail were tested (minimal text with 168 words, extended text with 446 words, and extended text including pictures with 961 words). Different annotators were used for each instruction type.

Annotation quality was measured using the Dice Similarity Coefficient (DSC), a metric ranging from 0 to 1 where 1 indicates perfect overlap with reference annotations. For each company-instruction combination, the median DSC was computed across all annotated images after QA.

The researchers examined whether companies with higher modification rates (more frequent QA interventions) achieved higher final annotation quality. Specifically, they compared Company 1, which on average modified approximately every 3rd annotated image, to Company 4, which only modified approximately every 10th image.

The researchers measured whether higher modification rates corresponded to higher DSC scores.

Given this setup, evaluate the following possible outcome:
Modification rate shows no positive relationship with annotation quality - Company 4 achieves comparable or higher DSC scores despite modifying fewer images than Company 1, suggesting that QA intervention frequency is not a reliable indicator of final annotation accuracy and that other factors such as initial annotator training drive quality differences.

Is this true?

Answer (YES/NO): YES